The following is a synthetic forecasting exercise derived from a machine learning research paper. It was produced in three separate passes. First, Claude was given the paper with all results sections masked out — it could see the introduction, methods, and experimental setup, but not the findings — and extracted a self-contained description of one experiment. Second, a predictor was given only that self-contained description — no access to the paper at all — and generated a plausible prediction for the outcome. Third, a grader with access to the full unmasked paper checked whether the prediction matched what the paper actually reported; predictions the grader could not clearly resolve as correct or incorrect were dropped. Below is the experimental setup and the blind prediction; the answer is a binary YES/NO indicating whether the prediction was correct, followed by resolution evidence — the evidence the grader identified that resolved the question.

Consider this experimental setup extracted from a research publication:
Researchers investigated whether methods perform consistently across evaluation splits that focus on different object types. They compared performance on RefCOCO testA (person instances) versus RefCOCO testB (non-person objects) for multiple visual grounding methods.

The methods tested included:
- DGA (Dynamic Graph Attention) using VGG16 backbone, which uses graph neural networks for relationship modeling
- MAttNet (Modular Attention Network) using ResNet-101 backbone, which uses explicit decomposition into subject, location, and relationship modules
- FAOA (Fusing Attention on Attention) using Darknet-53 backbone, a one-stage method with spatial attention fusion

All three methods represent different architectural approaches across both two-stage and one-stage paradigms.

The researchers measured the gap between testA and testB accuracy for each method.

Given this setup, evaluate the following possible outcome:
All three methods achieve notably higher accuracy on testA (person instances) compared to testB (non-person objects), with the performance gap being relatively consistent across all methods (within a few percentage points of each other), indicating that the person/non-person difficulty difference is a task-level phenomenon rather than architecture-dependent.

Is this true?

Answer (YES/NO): NO